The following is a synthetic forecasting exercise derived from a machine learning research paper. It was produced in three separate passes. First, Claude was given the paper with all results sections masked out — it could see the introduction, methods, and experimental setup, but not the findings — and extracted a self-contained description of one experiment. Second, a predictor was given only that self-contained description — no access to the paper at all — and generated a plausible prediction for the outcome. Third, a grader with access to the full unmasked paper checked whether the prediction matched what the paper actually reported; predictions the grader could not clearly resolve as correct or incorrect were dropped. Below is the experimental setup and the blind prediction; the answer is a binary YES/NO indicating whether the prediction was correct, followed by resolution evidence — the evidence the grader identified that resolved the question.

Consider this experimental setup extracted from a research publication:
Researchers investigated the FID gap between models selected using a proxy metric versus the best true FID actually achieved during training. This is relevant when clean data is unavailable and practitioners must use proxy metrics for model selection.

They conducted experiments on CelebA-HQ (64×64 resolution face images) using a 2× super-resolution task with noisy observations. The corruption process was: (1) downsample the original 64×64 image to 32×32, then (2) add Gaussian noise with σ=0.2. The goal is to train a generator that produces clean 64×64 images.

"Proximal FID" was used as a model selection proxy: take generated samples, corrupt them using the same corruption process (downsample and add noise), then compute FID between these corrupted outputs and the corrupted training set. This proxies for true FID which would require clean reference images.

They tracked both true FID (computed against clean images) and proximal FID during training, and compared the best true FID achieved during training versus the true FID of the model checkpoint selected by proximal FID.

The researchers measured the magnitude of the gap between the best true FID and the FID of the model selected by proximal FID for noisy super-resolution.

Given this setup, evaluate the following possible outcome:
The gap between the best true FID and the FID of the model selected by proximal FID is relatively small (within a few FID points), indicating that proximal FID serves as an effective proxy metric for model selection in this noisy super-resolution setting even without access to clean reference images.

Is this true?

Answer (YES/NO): YES